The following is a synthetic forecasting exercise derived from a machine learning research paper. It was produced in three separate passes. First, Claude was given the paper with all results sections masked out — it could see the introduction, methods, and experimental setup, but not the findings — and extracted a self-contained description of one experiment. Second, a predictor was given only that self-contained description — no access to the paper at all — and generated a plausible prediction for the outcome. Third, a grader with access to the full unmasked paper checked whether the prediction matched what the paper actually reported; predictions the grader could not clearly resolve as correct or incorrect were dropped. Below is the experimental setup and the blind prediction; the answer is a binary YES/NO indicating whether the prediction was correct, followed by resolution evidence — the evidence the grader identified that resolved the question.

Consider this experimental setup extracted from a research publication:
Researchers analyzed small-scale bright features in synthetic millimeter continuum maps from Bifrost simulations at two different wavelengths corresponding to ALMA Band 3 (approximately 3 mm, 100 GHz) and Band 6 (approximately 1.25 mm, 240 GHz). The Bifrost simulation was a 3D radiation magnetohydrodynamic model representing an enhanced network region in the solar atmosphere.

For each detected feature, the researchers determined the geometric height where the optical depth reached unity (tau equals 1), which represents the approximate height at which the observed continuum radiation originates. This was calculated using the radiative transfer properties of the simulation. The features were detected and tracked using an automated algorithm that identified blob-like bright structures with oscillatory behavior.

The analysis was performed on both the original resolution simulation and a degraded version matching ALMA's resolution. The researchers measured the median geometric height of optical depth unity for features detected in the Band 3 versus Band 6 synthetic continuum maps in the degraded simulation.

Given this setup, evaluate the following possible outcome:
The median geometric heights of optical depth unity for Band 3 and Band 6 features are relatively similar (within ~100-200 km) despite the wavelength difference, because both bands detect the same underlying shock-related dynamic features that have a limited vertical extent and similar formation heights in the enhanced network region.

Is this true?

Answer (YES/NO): NO